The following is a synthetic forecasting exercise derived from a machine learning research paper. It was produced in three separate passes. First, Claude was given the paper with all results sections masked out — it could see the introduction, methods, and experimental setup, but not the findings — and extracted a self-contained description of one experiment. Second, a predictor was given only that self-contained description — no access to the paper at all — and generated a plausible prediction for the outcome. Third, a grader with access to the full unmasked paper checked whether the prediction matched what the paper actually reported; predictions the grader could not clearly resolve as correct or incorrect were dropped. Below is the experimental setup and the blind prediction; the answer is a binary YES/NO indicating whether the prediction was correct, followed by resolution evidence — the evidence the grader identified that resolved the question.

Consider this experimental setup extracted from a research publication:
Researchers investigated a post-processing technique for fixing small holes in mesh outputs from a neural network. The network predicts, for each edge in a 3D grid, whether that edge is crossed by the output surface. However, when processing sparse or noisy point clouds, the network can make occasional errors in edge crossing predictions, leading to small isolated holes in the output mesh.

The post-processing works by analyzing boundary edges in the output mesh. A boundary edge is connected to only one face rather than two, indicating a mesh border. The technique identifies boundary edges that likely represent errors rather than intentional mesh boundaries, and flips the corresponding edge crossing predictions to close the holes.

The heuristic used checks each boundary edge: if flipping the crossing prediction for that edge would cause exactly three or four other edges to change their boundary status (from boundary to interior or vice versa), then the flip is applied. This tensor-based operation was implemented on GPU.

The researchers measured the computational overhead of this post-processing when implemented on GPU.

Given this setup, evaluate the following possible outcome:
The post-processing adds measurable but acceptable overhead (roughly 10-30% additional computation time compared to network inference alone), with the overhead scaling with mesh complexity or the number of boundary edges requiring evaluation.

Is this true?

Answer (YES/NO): NO